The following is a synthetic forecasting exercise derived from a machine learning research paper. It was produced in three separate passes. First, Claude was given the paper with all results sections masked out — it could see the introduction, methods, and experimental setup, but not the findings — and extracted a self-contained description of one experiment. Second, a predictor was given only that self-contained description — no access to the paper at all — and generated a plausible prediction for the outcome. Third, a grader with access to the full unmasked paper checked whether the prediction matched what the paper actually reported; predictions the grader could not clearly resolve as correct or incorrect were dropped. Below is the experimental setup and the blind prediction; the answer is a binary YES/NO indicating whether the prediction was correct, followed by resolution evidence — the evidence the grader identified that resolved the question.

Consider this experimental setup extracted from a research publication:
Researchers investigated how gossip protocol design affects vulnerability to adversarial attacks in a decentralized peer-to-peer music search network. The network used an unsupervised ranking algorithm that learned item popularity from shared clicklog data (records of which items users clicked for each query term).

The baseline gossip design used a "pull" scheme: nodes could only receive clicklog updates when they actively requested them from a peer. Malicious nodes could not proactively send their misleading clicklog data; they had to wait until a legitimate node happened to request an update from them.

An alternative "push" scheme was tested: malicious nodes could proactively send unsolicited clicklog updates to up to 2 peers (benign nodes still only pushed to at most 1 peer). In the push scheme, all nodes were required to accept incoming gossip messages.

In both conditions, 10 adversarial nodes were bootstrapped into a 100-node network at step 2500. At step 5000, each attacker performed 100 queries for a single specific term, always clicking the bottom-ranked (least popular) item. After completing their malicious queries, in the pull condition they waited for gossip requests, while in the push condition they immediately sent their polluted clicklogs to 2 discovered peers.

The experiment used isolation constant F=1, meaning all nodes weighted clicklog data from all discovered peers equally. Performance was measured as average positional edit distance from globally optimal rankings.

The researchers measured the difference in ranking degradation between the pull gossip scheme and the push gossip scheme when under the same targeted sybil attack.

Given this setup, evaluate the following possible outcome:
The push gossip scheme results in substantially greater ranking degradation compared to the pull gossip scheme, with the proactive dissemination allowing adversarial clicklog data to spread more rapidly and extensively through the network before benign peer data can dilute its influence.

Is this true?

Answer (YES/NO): YES